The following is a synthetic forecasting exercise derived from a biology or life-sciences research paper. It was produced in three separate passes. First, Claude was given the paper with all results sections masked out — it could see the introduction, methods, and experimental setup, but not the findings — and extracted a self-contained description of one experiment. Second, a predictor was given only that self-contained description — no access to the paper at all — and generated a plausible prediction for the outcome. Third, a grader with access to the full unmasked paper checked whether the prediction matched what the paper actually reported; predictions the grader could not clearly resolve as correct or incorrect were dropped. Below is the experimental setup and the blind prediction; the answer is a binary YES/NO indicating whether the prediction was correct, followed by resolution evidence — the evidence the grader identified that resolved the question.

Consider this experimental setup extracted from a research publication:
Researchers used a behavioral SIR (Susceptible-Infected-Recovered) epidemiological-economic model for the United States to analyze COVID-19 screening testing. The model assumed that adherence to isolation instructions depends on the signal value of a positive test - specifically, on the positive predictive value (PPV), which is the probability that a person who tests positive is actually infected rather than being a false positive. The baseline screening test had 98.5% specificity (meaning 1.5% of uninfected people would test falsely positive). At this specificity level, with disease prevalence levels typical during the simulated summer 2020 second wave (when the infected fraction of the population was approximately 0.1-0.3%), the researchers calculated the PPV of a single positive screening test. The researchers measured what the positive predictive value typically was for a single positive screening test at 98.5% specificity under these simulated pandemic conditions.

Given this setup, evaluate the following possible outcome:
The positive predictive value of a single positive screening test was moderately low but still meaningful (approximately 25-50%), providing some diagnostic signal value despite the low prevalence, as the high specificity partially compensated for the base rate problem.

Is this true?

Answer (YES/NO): NO